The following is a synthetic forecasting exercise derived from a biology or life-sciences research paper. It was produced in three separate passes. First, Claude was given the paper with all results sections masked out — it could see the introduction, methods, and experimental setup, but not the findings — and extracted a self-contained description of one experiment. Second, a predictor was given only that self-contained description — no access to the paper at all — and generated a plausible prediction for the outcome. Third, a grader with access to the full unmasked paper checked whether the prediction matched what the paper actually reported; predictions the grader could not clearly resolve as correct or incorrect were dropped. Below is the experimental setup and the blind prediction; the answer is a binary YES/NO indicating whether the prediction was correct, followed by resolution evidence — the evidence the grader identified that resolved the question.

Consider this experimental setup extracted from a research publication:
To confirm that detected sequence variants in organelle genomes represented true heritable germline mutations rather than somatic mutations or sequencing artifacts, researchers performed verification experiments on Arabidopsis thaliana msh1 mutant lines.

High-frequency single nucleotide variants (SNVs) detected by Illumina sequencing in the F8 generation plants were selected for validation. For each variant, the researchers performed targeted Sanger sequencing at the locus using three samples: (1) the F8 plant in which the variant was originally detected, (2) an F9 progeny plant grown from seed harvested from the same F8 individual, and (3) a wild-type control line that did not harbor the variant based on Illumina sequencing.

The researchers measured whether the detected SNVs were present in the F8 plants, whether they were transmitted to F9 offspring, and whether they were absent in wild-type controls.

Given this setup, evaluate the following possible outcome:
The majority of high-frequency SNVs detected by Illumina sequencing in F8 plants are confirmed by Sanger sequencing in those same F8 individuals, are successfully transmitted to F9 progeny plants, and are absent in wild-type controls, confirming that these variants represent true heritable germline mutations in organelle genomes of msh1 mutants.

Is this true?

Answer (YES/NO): YES